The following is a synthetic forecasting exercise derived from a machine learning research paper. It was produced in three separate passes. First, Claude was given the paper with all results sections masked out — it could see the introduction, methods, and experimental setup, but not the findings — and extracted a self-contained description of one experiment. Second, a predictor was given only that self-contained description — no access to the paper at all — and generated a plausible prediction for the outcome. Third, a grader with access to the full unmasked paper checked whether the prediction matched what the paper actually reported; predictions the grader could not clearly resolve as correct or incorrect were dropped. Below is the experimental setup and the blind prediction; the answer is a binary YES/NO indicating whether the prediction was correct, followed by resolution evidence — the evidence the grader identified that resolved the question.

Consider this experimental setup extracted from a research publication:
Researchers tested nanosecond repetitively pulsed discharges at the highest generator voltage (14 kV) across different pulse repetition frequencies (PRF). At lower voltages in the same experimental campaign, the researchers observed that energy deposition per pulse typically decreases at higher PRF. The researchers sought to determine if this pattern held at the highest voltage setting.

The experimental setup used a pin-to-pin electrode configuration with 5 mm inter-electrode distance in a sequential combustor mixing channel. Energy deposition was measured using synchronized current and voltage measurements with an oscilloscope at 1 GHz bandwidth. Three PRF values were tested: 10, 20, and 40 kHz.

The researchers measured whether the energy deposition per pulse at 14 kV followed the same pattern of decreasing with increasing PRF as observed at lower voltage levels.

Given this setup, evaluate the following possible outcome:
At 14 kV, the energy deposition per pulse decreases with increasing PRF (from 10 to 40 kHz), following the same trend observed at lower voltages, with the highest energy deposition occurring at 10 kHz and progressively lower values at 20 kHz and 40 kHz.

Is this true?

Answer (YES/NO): NO